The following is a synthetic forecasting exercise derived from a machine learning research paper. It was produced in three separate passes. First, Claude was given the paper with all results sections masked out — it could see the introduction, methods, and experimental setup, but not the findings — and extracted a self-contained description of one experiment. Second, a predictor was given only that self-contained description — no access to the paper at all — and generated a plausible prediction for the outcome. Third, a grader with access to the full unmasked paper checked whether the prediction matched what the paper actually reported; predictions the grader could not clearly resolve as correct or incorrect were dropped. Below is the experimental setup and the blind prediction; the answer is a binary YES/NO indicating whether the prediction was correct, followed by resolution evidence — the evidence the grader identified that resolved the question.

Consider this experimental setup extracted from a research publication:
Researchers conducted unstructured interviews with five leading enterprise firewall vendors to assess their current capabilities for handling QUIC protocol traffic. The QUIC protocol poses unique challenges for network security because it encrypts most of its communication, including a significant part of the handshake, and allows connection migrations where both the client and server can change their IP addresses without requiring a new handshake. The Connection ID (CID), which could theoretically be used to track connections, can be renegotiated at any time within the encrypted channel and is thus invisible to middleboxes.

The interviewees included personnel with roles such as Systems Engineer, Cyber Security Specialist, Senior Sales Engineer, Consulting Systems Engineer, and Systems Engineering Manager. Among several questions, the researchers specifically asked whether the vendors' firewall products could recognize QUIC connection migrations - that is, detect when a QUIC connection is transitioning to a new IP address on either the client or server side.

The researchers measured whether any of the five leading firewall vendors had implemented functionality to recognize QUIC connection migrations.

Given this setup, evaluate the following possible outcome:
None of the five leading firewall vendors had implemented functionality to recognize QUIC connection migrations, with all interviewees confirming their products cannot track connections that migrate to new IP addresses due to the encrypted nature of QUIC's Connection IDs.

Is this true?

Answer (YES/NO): YES